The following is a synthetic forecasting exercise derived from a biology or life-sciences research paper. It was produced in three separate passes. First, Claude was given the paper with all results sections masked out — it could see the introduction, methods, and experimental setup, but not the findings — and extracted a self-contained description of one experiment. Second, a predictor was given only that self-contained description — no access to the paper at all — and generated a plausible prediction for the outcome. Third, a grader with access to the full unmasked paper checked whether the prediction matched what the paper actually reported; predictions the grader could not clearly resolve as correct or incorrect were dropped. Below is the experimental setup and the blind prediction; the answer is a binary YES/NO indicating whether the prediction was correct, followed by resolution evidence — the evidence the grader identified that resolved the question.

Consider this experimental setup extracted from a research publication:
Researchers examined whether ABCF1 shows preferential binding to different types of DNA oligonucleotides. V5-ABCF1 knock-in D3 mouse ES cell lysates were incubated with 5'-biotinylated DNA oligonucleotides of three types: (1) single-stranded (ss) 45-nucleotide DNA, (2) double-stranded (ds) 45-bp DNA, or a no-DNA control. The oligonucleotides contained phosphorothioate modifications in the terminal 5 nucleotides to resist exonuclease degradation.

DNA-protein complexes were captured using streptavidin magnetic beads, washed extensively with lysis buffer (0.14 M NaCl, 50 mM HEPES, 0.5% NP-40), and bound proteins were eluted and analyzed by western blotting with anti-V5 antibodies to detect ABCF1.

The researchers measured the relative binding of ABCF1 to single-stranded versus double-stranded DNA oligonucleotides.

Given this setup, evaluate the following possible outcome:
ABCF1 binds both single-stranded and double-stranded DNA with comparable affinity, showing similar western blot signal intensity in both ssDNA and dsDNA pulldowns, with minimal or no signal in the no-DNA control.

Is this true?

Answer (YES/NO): NO